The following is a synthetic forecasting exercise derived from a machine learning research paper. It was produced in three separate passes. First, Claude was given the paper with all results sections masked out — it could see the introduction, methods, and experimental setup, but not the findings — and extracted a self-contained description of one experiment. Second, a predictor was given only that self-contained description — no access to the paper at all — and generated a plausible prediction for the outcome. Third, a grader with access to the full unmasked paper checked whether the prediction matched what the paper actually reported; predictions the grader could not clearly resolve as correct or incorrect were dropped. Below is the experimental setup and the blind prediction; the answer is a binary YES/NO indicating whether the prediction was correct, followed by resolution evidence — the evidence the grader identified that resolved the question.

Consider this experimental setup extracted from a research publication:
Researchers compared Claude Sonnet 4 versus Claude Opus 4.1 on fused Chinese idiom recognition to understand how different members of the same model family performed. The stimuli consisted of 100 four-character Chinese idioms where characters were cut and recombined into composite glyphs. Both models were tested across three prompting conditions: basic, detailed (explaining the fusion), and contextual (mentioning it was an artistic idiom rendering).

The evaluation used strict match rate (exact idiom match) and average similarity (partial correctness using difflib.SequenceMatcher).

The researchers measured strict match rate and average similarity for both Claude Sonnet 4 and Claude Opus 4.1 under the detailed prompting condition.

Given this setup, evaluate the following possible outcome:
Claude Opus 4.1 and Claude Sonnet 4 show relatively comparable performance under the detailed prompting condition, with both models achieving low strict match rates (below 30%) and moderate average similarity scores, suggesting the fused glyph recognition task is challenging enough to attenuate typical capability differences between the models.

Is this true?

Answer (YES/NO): NO